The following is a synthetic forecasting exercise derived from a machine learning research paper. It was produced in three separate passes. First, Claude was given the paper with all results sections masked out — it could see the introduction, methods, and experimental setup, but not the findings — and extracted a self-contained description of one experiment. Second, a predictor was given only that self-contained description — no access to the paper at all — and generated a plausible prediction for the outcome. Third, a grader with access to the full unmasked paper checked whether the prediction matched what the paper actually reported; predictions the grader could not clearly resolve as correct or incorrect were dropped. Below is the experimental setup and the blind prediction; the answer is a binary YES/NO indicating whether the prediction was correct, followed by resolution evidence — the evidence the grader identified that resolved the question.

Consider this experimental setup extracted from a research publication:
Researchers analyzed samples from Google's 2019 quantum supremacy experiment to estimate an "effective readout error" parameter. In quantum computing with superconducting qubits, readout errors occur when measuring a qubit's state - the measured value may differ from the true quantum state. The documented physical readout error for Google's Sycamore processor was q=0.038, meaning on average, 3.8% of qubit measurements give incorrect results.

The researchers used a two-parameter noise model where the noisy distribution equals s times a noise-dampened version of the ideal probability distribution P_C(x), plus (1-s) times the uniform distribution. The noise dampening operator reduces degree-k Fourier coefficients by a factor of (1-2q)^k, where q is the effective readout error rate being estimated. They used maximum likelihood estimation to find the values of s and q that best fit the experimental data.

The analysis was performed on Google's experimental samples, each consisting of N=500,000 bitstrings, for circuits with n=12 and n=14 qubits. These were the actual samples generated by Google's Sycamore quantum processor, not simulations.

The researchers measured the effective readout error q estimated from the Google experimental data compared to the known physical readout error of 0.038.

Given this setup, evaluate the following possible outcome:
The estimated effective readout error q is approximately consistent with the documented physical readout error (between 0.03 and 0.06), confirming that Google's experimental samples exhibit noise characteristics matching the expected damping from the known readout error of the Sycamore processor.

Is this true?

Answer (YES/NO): YES